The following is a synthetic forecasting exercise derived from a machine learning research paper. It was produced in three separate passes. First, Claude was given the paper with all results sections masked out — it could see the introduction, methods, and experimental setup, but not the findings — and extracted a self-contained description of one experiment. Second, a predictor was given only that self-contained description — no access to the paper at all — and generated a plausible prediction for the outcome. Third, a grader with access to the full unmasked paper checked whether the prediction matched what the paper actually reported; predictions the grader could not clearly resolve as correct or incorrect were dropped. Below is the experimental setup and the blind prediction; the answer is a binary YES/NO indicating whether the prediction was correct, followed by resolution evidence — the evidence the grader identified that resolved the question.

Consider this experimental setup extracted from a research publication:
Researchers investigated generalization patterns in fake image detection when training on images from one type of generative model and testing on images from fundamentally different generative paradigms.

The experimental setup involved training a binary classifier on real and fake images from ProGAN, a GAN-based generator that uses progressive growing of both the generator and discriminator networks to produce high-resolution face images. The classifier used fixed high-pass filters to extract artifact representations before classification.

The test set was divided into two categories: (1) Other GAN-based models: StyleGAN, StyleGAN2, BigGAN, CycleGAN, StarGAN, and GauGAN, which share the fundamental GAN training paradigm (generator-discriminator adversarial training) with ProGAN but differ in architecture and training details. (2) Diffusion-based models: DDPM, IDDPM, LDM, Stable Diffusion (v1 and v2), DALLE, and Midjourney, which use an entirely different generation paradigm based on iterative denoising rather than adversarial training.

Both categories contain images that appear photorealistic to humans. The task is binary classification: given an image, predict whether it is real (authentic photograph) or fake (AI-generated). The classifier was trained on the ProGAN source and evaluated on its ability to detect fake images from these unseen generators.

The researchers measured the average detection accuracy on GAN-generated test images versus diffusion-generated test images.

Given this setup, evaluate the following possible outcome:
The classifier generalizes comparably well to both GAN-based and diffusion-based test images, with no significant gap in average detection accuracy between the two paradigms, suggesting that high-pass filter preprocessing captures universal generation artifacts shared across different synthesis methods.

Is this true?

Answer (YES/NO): NO